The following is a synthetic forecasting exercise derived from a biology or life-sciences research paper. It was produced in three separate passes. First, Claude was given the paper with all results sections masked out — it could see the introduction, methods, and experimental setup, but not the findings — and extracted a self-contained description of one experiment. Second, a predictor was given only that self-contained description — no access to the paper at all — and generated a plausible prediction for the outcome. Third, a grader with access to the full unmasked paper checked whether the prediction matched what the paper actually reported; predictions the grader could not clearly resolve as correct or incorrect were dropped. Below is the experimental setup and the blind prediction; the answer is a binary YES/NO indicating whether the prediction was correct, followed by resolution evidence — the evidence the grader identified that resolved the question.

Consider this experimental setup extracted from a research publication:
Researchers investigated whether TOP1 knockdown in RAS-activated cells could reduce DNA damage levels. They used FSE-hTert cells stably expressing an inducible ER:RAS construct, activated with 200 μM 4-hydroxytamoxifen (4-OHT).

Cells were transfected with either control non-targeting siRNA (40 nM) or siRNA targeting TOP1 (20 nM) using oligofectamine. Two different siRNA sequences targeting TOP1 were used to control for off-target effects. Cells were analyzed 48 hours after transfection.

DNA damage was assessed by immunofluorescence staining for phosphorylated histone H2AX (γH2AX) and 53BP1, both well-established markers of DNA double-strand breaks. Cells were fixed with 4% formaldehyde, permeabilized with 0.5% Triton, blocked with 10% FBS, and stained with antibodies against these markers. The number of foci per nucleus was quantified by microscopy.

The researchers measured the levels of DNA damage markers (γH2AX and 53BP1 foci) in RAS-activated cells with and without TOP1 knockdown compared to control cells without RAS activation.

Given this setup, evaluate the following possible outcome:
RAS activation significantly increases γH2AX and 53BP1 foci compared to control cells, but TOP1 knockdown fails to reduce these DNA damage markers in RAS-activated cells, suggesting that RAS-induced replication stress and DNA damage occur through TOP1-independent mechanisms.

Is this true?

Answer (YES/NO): NO